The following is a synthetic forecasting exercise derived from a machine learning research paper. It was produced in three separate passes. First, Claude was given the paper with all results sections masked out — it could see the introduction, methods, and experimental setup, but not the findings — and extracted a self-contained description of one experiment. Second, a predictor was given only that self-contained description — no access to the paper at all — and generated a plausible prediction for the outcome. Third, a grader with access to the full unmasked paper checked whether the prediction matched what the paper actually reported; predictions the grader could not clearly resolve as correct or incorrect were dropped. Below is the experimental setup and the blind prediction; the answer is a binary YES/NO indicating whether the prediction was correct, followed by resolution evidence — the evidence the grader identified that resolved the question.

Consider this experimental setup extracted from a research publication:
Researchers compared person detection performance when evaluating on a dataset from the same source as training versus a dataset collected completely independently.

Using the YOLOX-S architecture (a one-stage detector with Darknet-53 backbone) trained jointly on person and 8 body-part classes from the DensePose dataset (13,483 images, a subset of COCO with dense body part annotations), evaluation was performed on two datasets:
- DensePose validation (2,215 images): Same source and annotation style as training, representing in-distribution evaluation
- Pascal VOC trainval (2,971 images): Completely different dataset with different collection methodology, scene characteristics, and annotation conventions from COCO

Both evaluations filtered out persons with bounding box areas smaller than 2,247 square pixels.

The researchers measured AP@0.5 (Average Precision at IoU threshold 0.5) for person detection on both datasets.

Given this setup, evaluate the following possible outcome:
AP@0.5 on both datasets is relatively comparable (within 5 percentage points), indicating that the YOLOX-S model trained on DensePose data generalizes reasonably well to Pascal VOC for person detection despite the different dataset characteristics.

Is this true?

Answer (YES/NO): NO